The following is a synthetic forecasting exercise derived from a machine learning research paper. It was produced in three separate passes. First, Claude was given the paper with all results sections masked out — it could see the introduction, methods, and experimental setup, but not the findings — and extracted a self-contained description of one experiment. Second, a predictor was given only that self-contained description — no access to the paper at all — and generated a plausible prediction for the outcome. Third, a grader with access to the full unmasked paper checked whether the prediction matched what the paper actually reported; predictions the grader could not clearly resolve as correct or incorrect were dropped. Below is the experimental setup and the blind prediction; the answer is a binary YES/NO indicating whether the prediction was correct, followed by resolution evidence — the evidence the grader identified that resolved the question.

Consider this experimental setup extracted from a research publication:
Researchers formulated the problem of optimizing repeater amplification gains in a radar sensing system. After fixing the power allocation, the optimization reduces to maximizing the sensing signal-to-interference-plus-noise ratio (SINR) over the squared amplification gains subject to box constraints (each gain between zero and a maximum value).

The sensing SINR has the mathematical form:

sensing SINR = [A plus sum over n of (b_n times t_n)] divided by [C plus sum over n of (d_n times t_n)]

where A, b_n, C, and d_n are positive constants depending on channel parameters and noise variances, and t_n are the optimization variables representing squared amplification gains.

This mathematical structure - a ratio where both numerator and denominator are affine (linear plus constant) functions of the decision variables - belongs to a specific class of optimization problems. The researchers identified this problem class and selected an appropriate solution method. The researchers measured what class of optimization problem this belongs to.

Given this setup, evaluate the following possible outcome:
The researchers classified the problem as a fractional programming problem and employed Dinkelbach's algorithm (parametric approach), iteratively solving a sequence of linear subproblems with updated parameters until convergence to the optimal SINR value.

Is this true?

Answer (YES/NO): YES